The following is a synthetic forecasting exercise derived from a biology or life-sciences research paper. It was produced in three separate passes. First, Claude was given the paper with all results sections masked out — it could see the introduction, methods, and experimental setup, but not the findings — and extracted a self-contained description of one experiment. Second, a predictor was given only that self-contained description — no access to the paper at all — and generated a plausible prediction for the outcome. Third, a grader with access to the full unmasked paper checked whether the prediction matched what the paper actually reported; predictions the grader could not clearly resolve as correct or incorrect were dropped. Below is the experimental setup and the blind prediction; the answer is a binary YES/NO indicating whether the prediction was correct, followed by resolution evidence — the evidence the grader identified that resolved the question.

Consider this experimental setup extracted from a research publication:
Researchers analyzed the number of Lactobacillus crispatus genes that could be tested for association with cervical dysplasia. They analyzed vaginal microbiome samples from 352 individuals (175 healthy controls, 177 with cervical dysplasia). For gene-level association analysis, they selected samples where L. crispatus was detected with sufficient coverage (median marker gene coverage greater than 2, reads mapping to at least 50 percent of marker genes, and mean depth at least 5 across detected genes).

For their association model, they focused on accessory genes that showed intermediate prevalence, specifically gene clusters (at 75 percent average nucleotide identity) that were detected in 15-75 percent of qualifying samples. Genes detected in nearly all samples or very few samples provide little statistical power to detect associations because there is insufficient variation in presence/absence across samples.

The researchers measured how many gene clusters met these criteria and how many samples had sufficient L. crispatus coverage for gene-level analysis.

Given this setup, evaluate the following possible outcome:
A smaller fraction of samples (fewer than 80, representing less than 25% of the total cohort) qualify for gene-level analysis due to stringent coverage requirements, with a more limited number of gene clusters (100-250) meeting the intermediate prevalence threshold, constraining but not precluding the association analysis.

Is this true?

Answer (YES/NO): NO